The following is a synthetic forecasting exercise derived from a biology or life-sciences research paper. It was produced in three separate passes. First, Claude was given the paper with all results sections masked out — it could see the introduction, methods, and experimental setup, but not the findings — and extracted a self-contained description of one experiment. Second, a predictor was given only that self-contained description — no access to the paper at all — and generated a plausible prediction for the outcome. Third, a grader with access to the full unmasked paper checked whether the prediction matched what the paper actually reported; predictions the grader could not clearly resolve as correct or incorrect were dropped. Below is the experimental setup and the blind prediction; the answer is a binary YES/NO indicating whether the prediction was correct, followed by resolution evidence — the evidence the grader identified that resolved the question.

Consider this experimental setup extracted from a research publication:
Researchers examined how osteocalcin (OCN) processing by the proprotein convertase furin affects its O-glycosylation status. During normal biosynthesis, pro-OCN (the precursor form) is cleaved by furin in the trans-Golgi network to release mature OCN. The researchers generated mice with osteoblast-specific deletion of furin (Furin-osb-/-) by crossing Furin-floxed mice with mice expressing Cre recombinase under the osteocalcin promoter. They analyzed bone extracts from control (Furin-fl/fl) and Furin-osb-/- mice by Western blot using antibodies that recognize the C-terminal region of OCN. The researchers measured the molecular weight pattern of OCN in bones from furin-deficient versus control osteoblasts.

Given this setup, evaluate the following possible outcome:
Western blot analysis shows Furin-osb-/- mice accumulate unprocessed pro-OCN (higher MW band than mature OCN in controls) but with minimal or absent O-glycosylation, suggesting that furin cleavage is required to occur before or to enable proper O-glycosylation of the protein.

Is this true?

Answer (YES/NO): NO